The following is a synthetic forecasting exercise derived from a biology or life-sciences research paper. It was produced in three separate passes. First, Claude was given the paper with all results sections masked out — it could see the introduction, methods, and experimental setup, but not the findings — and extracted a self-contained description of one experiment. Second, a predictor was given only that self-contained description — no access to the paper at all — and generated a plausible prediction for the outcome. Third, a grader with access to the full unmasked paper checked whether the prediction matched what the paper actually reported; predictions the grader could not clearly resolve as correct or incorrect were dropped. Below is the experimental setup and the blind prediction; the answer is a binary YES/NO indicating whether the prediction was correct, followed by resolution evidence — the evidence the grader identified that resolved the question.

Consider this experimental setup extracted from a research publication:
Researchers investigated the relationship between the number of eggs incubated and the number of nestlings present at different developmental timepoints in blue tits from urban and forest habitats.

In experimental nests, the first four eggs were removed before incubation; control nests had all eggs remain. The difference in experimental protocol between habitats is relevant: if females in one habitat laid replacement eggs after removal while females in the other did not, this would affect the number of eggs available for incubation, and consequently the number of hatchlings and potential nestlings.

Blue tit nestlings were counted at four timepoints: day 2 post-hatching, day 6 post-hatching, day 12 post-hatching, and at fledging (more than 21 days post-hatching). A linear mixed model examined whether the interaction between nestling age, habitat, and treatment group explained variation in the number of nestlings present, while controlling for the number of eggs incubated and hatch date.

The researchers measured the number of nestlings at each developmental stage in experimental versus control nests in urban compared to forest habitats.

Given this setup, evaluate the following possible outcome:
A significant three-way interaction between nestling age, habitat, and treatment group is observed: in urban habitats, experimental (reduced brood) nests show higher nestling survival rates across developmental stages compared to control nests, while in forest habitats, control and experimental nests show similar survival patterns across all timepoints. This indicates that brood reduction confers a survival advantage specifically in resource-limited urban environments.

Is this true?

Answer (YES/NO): NO